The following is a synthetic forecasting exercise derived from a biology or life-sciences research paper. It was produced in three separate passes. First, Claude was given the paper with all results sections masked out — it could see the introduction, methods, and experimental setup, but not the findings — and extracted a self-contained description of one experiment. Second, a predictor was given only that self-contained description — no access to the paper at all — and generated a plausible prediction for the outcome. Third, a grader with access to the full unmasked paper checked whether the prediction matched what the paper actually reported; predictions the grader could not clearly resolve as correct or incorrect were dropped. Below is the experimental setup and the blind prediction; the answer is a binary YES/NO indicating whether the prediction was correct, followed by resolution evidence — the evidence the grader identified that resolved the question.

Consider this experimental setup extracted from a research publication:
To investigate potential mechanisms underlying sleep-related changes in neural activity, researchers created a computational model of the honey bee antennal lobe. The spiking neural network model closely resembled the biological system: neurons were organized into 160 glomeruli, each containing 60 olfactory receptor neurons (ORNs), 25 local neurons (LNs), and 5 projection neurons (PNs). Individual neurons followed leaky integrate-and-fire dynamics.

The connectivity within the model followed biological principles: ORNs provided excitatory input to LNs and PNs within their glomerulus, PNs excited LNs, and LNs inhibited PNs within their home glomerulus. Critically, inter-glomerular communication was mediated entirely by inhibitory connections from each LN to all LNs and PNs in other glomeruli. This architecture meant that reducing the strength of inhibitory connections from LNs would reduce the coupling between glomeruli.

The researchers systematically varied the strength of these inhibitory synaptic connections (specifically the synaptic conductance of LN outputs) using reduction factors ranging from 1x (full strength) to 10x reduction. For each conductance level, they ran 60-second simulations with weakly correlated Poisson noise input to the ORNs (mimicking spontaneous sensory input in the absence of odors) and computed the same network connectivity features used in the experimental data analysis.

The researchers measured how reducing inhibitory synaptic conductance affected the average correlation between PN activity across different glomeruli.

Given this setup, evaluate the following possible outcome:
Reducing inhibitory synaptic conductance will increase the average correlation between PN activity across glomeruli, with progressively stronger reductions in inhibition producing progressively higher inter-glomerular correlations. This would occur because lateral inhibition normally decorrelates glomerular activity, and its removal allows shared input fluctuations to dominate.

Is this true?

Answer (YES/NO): YES